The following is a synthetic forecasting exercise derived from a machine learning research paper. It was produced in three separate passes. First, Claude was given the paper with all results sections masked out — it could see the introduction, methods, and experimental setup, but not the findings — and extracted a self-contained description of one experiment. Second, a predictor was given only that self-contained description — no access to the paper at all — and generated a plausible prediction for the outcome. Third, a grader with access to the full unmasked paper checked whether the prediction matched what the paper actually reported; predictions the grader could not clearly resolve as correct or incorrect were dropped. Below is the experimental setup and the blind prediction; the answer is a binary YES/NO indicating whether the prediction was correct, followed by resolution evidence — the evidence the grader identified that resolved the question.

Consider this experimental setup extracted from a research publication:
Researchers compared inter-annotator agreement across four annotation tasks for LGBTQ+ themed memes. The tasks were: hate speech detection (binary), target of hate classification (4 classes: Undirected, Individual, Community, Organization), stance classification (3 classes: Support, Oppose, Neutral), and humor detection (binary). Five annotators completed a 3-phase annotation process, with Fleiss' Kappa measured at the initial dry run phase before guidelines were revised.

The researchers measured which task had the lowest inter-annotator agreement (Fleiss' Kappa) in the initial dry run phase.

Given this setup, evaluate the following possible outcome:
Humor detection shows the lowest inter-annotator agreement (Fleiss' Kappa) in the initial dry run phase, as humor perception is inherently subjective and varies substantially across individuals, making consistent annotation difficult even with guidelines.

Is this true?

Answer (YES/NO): YES